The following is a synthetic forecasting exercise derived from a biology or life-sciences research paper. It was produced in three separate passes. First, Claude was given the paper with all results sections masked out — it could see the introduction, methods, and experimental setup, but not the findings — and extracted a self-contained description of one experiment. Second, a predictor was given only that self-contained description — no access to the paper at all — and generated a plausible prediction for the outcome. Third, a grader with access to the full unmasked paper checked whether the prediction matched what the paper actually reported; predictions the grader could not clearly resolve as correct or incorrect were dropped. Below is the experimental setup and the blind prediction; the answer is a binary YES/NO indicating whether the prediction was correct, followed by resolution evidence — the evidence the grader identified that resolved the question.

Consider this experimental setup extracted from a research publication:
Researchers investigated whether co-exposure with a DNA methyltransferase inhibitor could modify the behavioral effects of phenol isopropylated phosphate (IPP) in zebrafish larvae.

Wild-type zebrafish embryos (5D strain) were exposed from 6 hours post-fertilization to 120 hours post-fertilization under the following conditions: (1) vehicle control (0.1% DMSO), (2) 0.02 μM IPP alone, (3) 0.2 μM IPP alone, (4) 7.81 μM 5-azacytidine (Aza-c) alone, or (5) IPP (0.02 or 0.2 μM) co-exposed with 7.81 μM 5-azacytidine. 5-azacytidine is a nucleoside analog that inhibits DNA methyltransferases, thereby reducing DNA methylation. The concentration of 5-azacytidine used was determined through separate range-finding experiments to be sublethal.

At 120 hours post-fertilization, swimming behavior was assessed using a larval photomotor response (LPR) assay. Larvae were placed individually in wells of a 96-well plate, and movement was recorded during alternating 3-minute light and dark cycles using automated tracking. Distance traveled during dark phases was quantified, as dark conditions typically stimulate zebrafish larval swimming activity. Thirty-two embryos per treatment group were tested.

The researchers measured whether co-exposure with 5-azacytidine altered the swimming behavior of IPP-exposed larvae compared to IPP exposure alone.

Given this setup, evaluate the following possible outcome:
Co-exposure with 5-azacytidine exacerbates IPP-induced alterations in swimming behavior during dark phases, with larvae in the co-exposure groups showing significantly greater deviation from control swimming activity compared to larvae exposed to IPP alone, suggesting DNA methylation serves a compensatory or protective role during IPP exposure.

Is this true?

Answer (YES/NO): NO